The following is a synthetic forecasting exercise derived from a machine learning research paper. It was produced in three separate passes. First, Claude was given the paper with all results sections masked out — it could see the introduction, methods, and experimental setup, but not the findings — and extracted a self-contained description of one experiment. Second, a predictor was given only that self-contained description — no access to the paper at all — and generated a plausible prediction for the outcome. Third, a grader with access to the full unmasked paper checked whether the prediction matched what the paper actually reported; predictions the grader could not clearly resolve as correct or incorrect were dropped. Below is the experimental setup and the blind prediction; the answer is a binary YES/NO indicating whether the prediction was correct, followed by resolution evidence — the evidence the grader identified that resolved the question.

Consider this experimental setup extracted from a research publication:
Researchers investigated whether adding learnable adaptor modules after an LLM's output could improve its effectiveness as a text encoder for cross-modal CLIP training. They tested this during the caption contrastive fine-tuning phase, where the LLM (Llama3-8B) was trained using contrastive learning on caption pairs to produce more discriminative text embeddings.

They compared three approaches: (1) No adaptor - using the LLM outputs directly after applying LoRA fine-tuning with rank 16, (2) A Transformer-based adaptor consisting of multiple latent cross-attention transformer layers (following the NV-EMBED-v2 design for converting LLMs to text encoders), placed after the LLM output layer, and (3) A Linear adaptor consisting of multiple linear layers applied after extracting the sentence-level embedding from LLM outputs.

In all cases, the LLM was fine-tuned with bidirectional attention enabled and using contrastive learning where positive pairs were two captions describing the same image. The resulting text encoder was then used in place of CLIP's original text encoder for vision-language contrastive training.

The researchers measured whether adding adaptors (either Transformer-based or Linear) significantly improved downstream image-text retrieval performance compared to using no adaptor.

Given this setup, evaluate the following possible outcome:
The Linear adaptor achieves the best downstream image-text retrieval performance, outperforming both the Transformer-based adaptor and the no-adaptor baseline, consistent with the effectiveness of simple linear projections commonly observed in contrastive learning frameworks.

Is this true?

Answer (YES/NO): NO